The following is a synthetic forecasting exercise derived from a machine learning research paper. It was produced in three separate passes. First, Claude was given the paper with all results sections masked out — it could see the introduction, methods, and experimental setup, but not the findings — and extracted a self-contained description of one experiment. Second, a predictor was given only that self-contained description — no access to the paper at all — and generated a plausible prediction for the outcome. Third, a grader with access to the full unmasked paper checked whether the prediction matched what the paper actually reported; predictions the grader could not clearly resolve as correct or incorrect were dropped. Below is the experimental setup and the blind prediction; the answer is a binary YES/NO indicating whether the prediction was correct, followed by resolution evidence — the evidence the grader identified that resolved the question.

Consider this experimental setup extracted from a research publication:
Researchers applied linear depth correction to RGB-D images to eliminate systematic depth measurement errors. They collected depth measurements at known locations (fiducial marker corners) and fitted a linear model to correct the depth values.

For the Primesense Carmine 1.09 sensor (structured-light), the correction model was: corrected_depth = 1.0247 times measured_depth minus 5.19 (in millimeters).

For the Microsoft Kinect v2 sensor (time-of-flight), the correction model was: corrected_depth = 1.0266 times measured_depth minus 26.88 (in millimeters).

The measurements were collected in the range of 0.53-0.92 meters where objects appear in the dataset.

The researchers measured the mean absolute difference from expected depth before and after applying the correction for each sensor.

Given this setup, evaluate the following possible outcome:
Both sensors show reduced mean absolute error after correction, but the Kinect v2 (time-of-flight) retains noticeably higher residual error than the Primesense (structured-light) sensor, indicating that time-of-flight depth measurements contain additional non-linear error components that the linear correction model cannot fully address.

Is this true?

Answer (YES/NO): YES